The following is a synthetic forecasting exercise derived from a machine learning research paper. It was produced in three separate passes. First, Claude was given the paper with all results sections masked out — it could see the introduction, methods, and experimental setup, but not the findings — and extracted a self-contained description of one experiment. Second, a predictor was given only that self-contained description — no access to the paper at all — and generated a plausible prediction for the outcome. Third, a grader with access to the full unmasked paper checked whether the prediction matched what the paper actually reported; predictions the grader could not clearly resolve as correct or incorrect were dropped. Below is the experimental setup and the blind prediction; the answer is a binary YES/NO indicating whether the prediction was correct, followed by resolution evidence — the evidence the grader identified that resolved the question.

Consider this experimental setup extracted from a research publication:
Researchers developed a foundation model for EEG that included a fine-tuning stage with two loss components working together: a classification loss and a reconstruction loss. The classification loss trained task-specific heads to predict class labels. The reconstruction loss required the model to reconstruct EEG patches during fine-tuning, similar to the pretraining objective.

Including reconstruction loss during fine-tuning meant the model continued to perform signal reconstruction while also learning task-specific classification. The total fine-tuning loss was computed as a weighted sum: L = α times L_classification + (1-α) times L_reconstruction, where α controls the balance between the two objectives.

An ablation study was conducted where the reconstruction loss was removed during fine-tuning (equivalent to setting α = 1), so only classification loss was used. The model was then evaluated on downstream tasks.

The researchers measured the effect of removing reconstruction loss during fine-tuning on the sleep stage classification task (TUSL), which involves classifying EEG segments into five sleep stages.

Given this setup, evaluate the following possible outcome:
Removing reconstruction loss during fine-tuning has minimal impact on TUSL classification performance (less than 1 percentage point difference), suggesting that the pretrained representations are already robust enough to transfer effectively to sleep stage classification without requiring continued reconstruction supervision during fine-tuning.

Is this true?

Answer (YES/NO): NO